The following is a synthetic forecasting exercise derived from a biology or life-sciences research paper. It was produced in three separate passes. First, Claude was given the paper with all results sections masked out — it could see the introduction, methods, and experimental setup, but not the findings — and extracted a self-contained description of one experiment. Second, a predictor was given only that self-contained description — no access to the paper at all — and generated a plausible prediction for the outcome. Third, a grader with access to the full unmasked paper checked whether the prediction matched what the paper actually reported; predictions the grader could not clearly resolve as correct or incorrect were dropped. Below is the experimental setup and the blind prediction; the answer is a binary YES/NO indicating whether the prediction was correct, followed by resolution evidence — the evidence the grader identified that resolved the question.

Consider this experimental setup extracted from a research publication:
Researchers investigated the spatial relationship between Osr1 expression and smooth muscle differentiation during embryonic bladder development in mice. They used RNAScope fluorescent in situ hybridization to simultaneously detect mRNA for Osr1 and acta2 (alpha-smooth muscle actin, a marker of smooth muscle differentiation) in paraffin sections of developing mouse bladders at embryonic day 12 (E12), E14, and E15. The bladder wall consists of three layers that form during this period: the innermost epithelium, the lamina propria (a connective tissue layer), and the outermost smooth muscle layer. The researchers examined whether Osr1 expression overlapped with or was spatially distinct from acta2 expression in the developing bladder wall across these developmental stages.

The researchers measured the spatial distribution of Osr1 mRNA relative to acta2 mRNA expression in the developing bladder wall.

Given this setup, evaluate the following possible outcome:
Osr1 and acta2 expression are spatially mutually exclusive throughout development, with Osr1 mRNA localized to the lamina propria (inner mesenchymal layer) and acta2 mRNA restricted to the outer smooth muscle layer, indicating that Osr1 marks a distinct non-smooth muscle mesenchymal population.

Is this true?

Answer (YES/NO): NO